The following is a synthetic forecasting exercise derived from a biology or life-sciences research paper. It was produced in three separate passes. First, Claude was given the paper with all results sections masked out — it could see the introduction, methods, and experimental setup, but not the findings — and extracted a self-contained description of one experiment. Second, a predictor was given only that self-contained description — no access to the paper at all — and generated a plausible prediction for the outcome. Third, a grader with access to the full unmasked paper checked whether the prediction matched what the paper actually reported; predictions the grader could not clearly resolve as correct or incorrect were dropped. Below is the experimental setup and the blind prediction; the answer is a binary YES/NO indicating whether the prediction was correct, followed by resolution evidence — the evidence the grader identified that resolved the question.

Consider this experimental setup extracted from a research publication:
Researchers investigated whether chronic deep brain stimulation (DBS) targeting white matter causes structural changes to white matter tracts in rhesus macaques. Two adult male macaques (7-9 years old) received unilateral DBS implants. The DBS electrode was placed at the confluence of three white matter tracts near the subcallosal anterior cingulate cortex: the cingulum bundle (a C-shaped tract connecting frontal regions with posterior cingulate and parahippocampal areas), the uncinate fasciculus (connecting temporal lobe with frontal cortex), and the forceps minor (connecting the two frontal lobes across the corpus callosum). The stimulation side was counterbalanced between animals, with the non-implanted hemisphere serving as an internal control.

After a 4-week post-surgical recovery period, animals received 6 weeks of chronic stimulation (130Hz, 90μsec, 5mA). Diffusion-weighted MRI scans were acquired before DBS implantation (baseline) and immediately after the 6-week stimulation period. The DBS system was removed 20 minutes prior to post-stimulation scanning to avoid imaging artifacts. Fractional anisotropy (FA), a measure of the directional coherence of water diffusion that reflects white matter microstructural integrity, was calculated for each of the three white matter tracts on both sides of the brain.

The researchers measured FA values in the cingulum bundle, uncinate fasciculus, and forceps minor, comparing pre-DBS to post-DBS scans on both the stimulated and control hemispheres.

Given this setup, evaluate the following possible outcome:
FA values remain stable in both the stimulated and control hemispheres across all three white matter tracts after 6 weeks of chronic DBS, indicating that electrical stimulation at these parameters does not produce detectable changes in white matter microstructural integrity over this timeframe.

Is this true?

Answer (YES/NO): NO